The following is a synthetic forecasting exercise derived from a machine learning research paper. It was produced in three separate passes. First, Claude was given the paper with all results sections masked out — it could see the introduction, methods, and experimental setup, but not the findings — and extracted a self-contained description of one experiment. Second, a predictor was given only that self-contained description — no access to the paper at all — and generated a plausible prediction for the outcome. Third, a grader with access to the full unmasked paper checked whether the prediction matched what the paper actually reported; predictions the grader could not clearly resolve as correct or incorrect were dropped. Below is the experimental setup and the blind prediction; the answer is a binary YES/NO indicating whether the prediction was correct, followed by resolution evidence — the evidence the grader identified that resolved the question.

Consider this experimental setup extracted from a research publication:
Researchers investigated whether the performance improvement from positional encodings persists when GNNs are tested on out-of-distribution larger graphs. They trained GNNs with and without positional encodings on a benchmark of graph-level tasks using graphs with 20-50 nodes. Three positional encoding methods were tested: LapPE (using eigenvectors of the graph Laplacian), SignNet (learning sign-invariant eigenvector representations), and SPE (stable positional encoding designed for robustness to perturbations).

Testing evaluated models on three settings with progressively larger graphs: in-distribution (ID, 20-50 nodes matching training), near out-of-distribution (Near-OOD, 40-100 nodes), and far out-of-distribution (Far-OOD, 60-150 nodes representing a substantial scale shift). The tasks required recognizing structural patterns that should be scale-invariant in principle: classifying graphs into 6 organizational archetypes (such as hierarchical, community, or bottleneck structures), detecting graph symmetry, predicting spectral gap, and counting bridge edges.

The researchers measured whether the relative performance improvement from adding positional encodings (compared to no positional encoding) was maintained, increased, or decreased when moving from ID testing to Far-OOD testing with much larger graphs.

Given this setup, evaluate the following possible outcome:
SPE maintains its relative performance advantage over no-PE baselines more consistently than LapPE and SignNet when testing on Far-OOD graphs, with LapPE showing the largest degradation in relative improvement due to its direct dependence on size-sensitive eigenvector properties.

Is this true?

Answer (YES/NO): NO